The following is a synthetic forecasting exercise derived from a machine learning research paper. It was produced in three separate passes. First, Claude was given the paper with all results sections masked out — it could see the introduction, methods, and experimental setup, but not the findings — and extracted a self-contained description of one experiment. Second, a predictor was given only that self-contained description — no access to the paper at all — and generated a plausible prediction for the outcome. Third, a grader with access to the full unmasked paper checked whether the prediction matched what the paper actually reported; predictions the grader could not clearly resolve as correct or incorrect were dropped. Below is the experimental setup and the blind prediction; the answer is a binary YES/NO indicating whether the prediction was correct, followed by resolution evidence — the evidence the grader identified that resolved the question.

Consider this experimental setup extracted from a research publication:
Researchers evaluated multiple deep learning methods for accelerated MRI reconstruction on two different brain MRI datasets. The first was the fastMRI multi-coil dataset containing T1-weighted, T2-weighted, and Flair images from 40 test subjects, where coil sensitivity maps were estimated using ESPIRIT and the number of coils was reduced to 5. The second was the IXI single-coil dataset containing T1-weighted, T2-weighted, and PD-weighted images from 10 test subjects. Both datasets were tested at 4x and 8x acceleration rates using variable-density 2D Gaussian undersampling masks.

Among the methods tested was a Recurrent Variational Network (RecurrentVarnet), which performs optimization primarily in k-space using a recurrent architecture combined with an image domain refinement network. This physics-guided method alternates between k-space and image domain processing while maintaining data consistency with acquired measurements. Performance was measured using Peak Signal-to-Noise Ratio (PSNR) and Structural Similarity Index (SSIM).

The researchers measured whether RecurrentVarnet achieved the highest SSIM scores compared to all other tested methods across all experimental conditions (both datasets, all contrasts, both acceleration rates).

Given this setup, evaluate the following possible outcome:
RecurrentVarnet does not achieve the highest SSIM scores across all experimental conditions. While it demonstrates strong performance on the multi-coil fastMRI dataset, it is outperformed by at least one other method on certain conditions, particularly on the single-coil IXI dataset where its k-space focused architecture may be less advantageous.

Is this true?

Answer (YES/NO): NO